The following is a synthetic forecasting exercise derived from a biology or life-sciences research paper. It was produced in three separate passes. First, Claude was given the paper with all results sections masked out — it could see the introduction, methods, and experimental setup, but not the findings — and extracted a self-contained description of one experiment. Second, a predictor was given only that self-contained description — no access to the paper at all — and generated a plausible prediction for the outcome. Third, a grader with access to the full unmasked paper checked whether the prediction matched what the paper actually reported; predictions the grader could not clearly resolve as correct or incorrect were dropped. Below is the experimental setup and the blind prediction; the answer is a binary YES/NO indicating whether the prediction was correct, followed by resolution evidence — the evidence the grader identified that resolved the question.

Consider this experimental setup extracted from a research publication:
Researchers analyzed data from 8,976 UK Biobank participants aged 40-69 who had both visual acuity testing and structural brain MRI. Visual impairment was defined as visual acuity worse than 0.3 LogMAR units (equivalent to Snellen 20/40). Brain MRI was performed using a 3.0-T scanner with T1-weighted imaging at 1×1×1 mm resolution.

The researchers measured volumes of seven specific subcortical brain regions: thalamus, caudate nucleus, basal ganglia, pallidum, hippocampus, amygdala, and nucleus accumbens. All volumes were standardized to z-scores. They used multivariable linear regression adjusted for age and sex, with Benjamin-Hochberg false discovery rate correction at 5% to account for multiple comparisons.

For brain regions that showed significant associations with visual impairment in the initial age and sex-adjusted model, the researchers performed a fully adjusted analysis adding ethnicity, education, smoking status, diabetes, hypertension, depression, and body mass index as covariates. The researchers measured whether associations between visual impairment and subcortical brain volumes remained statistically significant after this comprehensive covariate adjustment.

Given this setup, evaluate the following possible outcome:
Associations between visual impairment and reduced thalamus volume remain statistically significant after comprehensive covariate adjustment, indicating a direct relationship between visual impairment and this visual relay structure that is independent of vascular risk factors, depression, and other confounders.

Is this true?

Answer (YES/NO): YES